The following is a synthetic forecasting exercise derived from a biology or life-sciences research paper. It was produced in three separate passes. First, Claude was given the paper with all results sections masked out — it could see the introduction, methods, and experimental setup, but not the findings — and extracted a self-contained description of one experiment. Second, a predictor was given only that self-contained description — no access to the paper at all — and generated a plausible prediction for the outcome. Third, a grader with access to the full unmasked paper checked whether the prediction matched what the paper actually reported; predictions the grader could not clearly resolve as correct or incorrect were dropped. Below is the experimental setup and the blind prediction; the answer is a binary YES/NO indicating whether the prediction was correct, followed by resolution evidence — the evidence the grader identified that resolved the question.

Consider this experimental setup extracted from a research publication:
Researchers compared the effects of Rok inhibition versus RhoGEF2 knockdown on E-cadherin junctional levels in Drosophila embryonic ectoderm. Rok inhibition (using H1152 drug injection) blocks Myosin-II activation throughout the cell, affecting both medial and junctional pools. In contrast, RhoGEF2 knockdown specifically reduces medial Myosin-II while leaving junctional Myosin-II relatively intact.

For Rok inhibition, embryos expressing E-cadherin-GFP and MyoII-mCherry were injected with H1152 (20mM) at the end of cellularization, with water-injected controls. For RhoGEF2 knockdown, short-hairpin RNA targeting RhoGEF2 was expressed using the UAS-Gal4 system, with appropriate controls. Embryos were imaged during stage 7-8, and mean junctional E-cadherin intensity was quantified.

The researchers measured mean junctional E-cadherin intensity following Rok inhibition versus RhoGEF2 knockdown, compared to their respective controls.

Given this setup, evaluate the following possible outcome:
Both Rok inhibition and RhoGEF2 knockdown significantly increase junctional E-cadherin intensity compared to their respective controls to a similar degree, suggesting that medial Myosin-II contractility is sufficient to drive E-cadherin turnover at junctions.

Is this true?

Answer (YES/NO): NO